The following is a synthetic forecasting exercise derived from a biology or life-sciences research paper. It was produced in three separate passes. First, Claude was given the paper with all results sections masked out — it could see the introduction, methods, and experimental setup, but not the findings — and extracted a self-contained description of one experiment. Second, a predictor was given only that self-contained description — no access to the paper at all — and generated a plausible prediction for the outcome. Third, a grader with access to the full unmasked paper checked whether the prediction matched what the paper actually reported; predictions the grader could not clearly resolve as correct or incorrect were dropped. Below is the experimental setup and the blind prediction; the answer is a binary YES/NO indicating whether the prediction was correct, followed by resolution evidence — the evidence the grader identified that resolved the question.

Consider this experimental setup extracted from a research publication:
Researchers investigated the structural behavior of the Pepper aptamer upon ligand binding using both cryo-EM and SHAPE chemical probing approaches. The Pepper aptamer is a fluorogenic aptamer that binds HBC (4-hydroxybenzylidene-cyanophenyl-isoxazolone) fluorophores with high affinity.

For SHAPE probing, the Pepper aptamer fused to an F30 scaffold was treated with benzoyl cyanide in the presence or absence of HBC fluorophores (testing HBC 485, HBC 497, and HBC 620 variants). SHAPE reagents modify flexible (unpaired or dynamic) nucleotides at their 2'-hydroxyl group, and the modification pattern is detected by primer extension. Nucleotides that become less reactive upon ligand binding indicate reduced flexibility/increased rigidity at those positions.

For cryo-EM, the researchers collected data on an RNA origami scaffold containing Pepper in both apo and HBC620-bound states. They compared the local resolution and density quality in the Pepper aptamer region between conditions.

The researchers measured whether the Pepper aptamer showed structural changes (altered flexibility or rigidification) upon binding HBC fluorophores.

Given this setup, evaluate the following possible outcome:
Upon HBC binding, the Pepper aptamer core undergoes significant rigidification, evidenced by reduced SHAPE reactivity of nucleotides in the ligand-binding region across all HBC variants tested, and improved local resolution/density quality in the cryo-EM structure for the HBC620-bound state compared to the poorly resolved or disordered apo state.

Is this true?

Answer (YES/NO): YES